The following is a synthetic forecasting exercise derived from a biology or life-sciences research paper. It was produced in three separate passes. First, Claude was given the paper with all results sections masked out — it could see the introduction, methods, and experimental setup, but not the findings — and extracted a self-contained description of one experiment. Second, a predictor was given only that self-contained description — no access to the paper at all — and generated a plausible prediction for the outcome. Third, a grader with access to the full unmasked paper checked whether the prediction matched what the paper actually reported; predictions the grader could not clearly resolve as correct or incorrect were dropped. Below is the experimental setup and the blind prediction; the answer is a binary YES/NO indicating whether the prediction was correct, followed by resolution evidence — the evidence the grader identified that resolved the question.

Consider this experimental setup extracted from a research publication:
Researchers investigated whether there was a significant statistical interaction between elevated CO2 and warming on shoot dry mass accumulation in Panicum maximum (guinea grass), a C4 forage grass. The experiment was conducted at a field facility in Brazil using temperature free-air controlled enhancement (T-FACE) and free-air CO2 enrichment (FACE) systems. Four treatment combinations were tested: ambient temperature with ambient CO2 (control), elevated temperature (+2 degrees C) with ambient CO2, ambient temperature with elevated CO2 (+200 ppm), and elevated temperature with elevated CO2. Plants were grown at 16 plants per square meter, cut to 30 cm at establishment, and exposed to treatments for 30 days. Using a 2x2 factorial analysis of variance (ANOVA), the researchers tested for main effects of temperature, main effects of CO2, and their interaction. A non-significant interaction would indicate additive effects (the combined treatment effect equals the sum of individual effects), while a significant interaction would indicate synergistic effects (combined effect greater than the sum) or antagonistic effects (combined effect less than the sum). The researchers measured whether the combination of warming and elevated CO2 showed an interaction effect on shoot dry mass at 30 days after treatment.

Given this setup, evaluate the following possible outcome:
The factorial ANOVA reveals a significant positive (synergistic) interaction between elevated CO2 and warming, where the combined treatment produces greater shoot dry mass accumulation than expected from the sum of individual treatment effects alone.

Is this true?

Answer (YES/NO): NO